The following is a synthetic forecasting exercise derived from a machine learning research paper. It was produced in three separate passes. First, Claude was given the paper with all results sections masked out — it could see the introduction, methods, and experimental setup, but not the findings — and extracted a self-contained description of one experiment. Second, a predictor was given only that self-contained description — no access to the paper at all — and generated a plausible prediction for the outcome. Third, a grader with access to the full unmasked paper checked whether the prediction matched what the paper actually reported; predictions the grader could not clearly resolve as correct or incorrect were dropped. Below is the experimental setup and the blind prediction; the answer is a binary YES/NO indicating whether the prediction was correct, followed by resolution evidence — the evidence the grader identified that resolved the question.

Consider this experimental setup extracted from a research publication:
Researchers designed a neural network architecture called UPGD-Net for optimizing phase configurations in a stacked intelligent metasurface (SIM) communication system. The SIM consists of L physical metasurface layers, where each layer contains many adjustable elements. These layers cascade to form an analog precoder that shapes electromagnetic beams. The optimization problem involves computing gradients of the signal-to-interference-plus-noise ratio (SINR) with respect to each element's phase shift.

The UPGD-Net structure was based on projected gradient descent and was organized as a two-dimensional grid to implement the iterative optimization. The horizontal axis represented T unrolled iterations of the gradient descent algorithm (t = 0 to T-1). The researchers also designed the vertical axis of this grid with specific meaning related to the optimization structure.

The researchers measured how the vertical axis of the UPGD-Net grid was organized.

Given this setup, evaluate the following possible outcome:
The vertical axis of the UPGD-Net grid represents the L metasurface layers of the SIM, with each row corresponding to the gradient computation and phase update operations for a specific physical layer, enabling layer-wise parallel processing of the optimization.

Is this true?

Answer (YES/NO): YES